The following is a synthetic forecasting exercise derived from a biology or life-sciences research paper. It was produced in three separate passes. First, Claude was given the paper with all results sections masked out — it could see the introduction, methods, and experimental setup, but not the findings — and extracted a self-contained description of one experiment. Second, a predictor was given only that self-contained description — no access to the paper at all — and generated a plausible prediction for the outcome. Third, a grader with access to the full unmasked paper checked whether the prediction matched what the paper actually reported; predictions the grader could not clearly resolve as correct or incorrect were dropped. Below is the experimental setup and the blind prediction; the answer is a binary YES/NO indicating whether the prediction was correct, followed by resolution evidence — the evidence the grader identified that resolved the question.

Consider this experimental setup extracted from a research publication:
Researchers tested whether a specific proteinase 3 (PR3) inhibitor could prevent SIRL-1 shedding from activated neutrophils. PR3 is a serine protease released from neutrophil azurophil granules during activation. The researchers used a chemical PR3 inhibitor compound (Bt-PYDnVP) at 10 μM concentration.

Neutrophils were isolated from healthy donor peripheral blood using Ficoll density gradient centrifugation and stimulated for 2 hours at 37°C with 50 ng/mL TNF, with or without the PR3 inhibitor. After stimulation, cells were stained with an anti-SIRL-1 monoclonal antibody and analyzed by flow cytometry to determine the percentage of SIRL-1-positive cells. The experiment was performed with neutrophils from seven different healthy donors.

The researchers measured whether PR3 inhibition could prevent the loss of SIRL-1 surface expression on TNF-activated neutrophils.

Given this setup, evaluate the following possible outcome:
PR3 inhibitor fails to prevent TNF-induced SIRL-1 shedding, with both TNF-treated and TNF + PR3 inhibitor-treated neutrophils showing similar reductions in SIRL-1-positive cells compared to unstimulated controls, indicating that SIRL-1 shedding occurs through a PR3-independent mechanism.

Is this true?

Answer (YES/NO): NO